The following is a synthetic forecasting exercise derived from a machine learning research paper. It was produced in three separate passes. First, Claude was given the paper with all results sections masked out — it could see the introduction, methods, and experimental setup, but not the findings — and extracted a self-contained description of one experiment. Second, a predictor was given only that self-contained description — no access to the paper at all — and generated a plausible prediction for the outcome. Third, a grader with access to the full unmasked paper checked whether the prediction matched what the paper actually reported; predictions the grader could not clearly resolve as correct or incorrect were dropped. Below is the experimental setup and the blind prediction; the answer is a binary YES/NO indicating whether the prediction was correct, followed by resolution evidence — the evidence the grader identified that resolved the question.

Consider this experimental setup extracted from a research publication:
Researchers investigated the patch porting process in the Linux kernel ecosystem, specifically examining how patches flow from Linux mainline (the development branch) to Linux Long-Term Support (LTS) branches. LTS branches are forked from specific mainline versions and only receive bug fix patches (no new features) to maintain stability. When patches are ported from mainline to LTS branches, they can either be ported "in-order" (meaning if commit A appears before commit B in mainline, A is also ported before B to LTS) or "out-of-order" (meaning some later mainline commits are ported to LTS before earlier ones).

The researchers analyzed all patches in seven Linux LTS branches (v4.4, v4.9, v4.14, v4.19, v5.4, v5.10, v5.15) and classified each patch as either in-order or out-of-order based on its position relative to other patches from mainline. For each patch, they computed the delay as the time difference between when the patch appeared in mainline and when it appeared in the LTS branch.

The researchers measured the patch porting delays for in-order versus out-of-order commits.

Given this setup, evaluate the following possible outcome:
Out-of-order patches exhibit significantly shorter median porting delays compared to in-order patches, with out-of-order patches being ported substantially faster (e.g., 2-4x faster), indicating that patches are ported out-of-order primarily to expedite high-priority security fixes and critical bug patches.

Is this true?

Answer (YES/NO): NO